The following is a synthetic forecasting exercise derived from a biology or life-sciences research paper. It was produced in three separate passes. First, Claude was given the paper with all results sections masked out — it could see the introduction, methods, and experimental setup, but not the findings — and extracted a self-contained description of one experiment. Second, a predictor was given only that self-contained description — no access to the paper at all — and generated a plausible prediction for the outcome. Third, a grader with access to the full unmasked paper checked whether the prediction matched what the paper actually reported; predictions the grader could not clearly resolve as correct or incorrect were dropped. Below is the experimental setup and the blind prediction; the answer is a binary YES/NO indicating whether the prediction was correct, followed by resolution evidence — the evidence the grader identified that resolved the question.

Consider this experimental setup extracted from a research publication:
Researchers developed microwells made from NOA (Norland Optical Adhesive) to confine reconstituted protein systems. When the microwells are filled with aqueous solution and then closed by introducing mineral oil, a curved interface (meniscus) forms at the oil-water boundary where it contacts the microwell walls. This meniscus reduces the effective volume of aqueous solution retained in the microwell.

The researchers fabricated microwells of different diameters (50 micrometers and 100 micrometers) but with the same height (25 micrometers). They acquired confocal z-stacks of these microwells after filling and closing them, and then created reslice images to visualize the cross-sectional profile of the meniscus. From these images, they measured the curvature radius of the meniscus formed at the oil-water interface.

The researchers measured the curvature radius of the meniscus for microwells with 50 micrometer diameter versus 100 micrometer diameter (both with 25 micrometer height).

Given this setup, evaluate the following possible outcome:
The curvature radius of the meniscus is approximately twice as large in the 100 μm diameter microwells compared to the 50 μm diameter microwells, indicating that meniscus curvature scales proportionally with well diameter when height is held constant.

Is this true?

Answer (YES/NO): NO